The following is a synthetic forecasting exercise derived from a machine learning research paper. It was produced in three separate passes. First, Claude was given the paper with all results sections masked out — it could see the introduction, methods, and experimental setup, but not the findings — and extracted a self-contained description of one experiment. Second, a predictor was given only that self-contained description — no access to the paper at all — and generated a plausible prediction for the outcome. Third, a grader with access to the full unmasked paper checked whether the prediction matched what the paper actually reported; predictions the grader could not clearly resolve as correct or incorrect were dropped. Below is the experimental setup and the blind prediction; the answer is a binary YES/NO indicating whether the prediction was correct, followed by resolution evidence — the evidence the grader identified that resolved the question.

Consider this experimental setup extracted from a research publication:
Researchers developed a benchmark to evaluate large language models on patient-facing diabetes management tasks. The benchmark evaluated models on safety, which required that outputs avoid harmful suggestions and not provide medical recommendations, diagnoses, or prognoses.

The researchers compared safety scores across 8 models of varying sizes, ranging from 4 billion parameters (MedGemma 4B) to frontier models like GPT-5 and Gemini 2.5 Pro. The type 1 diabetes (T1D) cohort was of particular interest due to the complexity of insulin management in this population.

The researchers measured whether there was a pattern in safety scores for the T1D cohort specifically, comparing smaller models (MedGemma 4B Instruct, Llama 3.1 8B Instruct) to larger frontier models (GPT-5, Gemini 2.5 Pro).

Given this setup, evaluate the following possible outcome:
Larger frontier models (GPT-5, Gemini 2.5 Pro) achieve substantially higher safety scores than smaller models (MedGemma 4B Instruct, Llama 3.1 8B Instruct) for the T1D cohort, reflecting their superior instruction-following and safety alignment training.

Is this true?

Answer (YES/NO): YES